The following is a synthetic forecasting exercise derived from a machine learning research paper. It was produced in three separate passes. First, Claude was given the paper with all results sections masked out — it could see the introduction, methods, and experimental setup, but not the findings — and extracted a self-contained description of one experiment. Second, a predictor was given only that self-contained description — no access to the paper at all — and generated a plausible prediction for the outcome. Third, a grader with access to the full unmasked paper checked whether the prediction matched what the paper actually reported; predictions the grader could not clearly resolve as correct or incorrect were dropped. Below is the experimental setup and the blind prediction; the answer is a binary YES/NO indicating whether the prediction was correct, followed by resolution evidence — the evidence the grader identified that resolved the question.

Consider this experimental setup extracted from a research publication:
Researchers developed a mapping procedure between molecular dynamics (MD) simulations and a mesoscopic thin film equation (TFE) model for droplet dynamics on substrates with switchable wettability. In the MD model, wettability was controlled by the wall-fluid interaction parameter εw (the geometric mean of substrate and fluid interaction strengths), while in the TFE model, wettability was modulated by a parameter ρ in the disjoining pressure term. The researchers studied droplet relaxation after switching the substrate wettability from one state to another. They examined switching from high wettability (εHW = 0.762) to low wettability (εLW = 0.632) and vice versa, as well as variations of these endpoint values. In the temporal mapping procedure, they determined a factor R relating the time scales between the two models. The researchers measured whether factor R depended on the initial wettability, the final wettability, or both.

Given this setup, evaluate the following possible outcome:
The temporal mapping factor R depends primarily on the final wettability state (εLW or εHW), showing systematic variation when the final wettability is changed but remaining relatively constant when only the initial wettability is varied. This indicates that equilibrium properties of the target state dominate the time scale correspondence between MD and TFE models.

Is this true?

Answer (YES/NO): YES